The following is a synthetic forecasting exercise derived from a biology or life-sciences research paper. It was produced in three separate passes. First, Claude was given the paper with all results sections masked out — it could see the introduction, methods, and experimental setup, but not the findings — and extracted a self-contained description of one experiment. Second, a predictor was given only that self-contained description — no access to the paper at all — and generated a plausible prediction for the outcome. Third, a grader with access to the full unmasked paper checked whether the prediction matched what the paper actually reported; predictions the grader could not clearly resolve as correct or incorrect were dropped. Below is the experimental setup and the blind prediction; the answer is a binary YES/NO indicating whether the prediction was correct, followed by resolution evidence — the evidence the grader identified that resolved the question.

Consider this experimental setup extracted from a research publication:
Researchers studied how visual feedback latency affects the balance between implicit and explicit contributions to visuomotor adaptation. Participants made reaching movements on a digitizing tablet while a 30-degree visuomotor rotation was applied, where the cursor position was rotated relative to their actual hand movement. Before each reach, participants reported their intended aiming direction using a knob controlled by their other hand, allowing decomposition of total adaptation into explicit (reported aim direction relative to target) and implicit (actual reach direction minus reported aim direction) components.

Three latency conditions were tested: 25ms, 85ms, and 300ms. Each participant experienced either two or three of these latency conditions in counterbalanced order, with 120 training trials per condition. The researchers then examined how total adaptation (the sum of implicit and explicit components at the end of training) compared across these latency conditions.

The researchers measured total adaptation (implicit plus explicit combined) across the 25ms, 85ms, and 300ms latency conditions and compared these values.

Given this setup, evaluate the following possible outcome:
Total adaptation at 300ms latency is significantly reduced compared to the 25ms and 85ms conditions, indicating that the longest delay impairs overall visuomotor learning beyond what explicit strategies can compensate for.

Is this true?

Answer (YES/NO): NO